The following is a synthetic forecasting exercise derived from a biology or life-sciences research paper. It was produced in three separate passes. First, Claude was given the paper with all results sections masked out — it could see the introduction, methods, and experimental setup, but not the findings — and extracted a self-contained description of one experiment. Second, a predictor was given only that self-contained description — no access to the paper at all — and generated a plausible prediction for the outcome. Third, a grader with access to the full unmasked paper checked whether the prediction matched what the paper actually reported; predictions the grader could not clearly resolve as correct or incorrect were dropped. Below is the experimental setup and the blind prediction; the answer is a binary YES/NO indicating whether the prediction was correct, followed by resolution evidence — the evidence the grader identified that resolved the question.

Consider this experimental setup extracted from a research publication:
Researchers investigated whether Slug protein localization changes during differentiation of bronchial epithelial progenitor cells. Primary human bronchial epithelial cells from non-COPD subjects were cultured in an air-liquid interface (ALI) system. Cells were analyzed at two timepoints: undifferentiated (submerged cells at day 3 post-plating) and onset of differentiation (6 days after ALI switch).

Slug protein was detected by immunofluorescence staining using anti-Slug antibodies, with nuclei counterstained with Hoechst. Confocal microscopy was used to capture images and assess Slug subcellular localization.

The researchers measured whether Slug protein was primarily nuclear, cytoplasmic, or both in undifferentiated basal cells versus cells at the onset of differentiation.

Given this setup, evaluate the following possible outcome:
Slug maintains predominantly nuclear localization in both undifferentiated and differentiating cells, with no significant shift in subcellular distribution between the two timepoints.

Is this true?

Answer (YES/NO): YES